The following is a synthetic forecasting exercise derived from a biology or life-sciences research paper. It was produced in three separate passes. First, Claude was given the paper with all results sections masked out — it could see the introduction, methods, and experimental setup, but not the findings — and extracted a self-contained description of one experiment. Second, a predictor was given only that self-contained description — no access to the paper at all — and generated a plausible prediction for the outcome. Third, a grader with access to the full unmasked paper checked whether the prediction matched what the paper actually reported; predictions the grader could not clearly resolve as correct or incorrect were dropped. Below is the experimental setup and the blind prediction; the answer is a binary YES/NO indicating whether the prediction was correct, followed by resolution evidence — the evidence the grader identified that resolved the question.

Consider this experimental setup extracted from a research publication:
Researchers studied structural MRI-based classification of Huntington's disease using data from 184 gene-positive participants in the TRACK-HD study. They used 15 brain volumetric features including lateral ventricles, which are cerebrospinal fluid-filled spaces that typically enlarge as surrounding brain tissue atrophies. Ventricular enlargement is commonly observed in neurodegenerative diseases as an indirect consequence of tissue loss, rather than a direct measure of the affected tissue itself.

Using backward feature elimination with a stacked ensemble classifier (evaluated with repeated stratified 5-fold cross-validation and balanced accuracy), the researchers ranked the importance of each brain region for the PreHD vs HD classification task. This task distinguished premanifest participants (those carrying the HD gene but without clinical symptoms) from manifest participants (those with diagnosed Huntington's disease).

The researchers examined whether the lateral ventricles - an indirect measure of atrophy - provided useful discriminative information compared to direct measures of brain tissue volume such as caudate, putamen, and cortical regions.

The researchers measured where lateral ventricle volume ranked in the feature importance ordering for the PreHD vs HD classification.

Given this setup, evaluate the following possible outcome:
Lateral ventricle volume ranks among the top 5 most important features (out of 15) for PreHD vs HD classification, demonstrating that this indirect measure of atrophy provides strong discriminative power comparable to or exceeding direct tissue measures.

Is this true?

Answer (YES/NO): NO